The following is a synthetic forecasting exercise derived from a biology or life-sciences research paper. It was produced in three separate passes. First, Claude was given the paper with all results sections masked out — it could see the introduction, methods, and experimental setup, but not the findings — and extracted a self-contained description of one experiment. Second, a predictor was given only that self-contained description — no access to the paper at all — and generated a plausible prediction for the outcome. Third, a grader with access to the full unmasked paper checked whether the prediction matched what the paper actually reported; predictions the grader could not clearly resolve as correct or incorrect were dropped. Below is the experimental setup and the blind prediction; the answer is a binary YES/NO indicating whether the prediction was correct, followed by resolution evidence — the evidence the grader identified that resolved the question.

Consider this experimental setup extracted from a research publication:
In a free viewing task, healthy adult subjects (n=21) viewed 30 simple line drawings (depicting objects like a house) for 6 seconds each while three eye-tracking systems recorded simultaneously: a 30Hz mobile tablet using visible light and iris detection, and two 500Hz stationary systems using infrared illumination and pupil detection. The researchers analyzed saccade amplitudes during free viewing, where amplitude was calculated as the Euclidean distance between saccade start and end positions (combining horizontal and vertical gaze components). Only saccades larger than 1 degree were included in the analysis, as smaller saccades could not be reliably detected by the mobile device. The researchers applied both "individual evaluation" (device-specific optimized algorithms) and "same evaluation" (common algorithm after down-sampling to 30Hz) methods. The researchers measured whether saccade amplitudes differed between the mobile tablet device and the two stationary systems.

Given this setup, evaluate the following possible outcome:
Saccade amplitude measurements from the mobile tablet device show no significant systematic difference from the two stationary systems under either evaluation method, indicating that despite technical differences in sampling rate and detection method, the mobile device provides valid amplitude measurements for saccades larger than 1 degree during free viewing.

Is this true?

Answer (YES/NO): NO